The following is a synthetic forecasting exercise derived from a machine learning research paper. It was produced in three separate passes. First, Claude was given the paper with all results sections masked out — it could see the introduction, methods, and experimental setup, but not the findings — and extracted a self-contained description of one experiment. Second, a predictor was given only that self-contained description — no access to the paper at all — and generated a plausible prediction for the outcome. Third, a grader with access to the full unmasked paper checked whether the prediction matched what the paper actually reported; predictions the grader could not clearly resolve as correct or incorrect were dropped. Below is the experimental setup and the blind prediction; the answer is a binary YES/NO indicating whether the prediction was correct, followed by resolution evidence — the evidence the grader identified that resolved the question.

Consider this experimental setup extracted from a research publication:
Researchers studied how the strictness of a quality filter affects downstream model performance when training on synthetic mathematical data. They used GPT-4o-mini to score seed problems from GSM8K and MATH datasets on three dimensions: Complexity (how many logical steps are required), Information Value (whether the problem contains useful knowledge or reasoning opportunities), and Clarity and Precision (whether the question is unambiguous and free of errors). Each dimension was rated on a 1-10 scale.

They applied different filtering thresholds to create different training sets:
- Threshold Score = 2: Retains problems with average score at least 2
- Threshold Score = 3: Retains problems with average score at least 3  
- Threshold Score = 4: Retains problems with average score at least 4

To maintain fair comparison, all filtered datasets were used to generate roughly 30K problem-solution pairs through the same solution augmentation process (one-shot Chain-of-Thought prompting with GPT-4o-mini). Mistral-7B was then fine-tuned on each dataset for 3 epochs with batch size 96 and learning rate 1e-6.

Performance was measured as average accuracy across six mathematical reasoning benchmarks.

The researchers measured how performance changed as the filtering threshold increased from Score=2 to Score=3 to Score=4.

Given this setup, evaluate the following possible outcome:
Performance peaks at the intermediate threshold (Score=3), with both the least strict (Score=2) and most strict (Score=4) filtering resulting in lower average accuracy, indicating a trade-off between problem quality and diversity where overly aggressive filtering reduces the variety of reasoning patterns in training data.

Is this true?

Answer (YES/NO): NO